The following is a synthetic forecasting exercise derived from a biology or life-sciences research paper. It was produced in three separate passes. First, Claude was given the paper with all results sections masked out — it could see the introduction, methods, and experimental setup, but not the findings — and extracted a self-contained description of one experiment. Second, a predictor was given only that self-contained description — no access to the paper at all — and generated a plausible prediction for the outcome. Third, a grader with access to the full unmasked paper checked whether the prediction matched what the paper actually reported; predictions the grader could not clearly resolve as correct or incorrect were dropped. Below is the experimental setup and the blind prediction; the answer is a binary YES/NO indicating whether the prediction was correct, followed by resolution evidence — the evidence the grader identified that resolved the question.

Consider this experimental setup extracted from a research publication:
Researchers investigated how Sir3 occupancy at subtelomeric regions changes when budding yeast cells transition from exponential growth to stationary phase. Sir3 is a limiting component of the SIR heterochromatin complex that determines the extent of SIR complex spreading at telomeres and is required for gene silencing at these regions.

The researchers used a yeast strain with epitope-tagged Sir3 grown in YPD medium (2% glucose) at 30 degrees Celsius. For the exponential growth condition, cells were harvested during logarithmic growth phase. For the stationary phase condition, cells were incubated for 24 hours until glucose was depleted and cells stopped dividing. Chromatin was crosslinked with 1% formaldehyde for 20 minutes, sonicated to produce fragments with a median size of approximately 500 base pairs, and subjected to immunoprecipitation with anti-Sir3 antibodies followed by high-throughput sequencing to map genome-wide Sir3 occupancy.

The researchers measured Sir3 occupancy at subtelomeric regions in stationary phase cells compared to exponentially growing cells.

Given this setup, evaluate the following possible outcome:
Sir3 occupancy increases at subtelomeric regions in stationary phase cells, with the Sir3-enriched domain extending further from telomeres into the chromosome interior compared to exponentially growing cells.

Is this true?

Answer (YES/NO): NO